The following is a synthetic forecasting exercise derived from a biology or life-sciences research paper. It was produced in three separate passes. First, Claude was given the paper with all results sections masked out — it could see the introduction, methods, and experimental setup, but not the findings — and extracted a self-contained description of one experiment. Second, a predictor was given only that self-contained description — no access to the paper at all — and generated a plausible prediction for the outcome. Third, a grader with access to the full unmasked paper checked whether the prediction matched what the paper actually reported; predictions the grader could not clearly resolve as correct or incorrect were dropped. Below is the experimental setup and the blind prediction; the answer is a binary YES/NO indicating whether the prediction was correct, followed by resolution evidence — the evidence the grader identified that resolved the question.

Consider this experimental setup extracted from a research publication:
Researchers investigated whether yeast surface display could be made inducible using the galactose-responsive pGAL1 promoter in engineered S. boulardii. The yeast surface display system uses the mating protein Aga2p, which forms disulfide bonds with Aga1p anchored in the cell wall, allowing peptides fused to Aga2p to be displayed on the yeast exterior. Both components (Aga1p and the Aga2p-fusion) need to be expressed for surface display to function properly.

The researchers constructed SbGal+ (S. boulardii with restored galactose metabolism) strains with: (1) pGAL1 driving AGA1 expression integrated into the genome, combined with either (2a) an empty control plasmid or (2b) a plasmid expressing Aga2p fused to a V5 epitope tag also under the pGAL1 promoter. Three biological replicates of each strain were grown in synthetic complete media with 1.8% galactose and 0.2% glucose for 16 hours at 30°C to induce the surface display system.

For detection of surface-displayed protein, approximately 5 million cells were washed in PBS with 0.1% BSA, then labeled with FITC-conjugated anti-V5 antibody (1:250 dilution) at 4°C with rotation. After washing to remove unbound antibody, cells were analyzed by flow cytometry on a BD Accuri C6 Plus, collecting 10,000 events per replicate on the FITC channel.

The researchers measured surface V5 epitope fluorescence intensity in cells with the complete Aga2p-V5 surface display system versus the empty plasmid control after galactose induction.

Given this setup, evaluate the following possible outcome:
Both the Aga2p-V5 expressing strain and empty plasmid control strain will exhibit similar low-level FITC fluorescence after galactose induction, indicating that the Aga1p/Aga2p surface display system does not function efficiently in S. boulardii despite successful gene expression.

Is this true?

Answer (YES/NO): NO